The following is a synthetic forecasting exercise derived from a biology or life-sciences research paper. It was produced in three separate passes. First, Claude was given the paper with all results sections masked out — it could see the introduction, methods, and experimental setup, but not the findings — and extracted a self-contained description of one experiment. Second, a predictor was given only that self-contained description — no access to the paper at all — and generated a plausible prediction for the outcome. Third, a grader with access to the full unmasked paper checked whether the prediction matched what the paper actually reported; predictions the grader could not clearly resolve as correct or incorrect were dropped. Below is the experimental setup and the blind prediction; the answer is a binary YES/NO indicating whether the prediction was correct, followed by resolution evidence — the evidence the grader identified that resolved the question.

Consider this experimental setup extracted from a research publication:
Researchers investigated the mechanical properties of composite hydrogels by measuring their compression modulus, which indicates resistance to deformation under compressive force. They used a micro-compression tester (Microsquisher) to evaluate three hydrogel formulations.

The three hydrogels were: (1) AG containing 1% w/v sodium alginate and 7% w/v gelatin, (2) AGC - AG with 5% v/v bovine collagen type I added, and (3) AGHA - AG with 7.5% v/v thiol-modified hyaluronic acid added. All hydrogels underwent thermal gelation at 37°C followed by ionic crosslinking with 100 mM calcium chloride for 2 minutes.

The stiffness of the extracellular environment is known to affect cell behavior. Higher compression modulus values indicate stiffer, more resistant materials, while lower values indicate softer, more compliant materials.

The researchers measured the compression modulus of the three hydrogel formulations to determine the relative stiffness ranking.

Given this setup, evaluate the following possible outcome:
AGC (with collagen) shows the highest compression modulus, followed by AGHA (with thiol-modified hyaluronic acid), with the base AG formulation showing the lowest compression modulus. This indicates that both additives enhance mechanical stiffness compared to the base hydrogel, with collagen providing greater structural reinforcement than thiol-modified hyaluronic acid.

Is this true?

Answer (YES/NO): NO